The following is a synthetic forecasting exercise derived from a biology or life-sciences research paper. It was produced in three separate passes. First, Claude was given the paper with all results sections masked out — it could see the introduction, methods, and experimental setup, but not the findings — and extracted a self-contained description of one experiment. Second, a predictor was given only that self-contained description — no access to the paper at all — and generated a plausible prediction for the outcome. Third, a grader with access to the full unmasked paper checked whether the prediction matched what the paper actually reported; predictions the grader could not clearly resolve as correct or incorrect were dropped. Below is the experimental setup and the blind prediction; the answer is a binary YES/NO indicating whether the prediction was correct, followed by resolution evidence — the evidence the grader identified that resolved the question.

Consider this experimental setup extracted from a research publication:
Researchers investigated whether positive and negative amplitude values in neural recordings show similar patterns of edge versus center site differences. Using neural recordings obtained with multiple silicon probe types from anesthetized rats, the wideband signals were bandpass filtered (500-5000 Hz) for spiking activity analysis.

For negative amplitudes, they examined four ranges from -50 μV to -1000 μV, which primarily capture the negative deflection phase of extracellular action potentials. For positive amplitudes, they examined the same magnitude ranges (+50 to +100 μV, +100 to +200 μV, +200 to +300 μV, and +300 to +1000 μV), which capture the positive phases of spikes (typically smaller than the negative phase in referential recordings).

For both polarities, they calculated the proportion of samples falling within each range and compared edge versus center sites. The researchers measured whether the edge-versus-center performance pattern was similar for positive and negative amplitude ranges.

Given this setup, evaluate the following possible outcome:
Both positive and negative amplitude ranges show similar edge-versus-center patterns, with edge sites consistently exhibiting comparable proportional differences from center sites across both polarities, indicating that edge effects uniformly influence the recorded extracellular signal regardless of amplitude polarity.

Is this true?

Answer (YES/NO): NO